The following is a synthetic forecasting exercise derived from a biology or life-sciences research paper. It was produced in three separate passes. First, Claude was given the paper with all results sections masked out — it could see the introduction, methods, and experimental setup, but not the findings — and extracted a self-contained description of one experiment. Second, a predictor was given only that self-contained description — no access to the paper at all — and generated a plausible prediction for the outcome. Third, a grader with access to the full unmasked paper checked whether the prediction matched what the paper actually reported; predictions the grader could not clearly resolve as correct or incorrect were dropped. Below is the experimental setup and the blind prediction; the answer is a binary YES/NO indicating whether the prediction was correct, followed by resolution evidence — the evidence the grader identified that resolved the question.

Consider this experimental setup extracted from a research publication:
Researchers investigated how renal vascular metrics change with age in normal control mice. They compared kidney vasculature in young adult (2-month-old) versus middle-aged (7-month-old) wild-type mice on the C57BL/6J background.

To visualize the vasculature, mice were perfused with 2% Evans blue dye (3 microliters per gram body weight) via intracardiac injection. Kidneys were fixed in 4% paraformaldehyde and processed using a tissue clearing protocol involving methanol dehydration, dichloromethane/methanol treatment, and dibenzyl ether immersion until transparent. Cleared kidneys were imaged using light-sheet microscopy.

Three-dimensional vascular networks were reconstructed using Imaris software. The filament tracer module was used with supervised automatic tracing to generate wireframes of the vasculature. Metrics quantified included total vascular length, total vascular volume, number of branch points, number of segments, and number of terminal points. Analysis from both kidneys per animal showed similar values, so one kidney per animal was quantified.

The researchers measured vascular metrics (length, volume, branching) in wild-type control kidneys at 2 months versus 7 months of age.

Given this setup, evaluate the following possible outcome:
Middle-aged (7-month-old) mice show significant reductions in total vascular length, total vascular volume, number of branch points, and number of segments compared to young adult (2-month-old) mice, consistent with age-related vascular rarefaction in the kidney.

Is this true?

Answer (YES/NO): YES